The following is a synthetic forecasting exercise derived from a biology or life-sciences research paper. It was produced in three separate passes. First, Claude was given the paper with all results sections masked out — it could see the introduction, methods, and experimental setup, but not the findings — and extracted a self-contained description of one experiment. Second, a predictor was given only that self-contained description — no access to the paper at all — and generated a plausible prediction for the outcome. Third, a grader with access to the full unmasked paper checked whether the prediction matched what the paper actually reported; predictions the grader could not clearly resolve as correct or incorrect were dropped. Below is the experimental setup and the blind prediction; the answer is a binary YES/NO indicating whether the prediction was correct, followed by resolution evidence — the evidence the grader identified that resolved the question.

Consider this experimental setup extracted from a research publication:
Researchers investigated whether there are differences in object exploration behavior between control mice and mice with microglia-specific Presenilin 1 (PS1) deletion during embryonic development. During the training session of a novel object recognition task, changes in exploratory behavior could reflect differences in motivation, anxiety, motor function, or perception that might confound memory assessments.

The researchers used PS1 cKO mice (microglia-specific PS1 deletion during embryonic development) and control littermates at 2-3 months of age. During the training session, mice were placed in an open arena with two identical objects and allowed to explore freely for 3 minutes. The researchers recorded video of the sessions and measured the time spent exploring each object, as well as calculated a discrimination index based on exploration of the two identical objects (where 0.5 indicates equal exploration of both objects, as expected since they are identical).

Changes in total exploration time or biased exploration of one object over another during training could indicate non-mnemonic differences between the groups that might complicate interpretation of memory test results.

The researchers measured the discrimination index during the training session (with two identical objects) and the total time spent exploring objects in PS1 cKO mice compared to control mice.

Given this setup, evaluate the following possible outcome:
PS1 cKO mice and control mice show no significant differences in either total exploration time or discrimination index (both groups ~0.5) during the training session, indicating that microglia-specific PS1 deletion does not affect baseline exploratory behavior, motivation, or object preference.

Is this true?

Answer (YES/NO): YES